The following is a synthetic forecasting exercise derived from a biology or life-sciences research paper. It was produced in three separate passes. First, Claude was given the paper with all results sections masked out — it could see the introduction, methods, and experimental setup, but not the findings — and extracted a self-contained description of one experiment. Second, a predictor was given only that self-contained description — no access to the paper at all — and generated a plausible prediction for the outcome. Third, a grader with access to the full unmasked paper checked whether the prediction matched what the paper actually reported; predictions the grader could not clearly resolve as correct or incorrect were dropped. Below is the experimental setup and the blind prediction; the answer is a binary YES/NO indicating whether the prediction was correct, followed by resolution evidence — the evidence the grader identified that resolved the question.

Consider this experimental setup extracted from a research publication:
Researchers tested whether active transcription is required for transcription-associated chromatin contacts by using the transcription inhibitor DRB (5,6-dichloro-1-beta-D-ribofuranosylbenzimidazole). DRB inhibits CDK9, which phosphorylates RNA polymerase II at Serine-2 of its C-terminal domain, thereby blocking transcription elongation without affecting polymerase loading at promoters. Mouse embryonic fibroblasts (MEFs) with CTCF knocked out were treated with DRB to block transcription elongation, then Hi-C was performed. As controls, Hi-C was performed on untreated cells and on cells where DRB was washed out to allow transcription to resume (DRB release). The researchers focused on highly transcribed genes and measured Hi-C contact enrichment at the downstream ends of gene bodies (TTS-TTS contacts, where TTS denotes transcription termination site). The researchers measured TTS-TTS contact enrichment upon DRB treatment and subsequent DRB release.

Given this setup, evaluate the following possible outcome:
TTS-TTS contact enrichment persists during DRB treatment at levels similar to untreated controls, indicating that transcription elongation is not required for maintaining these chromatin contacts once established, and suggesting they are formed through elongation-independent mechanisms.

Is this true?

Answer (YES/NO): NO